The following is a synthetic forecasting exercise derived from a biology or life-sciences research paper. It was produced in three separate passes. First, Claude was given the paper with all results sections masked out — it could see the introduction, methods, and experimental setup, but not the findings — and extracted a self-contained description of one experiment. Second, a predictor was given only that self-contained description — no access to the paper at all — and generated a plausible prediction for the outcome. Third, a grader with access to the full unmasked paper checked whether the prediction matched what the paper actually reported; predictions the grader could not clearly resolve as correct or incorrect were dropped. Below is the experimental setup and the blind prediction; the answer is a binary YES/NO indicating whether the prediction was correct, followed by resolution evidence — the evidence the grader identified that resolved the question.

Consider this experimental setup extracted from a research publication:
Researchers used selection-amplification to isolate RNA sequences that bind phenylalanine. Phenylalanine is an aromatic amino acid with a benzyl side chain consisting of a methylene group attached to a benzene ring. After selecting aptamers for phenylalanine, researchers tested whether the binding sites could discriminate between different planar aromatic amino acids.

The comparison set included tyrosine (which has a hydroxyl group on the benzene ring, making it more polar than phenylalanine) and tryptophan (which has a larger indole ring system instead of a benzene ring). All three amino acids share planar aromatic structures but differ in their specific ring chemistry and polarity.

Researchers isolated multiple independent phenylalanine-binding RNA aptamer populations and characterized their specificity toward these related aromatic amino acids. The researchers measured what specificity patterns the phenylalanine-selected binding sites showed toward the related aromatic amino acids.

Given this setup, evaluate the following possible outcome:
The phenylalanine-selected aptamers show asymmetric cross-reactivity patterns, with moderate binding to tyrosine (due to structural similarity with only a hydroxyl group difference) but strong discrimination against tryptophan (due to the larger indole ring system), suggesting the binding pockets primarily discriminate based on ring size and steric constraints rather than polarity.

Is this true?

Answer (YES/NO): NO